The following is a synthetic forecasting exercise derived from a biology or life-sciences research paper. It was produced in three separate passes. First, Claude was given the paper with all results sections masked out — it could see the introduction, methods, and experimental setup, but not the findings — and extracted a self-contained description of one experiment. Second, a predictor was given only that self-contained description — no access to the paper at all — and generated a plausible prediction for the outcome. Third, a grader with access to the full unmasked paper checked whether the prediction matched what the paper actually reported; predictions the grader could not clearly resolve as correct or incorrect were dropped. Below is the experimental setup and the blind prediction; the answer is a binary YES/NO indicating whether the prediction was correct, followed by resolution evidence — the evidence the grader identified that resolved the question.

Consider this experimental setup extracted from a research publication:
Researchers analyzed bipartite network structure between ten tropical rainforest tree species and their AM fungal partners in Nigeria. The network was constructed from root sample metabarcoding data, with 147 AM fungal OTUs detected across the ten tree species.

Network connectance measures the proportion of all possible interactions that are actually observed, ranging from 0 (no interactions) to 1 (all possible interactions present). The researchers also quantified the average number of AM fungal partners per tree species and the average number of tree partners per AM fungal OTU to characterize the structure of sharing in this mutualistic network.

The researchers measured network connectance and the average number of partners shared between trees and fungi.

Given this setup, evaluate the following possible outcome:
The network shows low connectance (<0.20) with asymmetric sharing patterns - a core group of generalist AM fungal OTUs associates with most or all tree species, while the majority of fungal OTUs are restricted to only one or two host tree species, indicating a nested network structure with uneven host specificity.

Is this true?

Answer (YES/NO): NO